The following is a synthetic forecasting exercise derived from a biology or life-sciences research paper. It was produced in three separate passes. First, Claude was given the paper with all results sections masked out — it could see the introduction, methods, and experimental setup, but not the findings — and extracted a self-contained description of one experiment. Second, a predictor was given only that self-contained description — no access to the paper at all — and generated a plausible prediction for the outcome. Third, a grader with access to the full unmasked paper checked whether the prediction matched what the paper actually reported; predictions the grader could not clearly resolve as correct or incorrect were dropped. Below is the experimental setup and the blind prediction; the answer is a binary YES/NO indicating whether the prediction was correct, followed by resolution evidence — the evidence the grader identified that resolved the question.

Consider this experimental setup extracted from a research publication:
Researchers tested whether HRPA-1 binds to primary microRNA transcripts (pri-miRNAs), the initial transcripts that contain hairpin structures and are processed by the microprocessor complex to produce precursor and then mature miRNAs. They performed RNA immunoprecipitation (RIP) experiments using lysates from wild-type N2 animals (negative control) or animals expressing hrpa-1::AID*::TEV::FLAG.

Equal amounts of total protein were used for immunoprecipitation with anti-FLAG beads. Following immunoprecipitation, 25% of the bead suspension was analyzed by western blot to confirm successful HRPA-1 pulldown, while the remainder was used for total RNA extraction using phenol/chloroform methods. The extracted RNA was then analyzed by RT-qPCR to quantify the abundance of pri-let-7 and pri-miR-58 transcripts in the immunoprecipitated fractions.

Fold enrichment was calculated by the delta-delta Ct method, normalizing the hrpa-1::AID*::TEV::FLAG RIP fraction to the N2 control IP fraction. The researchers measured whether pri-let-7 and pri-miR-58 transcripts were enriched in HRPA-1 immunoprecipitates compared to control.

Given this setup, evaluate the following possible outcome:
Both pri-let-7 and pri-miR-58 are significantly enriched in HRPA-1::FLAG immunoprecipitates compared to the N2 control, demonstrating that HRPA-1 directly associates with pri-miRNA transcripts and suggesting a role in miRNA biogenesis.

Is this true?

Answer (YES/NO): NO